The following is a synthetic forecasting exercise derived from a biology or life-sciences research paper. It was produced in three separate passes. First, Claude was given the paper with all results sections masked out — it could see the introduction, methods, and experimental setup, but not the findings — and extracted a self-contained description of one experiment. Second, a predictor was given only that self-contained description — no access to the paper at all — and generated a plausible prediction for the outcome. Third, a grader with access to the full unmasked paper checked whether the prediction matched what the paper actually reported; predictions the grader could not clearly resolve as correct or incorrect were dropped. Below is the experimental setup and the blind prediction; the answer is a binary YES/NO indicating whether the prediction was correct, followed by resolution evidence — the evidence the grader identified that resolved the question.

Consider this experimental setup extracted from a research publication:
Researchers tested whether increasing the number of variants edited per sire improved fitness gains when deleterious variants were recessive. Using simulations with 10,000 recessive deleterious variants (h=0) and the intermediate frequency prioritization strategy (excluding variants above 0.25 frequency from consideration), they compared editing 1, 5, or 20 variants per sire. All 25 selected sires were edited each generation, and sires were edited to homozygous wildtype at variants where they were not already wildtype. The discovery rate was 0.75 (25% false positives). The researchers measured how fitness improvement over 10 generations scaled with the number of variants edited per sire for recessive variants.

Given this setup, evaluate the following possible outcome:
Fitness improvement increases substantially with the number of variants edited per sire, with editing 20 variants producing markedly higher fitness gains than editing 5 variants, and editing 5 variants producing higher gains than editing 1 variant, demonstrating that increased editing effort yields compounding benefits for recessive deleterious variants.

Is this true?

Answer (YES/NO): NO